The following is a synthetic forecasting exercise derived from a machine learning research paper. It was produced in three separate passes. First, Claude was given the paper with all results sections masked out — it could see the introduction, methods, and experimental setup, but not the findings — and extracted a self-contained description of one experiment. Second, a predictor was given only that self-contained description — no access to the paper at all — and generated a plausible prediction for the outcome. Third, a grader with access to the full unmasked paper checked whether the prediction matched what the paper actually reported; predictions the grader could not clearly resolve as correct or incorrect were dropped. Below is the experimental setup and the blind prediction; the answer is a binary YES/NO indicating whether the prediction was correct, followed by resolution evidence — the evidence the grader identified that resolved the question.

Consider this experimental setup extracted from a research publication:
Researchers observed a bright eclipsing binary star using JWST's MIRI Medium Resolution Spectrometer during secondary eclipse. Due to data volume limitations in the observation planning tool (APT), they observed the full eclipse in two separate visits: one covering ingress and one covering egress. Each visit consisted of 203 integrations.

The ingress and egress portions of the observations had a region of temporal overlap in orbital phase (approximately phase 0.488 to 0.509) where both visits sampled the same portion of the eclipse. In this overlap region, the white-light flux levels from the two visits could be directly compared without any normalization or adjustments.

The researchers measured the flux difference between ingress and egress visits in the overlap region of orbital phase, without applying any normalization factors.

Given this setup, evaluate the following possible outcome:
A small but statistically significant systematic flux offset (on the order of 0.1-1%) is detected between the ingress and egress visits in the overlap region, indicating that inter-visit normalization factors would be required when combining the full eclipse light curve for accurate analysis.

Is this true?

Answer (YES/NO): NO